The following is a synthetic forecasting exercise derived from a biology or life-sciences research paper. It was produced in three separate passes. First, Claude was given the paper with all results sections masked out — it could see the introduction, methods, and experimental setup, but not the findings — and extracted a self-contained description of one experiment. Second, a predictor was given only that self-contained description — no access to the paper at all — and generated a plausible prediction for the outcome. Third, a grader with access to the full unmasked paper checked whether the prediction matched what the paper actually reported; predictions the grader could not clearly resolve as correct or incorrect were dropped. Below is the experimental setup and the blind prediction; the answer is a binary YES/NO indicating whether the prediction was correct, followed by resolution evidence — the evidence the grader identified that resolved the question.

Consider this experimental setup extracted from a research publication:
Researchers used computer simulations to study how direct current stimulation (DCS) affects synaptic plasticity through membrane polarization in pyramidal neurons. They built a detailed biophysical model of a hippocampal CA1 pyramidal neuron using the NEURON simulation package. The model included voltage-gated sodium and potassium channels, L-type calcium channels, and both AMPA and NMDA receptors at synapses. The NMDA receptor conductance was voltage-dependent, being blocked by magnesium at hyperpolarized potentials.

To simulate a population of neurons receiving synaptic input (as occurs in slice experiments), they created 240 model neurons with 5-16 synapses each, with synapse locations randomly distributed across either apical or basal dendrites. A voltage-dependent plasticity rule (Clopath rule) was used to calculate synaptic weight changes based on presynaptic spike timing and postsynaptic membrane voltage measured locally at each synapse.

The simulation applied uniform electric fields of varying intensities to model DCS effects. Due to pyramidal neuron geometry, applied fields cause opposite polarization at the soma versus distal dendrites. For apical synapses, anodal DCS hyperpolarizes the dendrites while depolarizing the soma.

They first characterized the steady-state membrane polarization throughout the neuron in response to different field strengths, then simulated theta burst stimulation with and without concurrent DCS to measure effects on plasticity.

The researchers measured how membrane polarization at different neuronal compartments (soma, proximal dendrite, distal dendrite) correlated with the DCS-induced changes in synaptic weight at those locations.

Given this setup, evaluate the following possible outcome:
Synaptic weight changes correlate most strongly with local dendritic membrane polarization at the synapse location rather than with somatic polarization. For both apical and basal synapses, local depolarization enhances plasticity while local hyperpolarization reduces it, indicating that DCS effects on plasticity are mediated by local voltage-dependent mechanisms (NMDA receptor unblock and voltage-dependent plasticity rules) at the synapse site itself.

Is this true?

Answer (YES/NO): NO